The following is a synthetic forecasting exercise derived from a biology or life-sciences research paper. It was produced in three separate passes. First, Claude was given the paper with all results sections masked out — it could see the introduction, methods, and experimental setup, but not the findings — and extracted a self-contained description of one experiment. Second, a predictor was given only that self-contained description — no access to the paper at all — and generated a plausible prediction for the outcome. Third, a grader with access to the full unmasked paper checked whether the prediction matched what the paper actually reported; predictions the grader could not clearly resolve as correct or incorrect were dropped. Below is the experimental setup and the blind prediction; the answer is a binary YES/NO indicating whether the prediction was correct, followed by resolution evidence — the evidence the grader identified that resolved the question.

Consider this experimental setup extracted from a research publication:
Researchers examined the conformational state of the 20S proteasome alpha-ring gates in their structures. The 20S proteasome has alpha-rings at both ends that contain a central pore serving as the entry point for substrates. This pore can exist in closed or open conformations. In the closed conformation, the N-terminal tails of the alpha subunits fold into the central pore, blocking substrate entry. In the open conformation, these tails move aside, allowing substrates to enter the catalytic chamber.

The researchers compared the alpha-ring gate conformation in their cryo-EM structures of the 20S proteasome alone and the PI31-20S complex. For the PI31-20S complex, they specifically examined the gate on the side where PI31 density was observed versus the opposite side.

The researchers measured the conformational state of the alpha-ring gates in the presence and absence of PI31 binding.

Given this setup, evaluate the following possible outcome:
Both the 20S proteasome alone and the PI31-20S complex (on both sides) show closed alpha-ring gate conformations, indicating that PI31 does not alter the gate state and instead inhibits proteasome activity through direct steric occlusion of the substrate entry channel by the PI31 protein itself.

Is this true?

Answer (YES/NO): NO